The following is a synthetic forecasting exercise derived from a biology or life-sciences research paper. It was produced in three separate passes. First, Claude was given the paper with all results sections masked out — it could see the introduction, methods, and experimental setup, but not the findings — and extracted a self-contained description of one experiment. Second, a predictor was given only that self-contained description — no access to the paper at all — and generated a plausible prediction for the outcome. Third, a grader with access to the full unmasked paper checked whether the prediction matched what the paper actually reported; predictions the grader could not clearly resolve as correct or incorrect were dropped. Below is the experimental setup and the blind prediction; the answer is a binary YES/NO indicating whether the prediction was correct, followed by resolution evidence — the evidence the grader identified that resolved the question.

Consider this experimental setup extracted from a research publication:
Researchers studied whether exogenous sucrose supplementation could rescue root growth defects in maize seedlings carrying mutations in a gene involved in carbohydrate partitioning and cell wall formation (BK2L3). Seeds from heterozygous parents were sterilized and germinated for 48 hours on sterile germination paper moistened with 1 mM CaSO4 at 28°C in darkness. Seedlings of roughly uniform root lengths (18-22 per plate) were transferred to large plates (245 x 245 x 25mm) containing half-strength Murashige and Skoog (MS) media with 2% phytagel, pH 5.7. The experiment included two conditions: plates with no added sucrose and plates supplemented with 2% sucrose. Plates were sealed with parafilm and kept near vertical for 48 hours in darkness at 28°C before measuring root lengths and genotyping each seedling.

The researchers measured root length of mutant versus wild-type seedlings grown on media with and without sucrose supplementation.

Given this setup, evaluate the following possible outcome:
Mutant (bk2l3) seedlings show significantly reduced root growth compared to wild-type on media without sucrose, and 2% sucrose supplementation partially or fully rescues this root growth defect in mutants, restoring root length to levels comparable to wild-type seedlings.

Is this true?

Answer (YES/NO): NO